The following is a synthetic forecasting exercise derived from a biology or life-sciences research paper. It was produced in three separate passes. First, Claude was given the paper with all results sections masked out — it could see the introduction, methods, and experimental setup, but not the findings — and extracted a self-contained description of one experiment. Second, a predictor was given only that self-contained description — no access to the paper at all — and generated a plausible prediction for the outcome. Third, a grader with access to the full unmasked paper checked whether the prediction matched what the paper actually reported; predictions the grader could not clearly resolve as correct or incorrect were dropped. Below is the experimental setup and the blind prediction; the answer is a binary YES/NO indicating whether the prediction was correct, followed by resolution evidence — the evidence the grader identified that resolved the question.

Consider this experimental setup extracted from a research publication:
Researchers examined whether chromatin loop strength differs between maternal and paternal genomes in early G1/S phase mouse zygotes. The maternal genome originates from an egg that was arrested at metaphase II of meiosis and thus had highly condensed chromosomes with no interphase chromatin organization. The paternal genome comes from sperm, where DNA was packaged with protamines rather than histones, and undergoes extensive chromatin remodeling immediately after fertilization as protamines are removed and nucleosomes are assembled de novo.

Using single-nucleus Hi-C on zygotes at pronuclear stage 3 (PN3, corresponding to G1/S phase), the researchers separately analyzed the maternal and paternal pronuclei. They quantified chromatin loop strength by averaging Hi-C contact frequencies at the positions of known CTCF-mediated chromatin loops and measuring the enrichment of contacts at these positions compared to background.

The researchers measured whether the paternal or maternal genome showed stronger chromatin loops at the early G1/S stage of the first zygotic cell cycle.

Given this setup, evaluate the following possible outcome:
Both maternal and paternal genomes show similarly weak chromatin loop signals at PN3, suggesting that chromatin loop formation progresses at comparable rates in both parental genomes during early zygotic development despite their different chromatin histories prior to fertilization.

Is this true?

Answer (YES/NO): NO